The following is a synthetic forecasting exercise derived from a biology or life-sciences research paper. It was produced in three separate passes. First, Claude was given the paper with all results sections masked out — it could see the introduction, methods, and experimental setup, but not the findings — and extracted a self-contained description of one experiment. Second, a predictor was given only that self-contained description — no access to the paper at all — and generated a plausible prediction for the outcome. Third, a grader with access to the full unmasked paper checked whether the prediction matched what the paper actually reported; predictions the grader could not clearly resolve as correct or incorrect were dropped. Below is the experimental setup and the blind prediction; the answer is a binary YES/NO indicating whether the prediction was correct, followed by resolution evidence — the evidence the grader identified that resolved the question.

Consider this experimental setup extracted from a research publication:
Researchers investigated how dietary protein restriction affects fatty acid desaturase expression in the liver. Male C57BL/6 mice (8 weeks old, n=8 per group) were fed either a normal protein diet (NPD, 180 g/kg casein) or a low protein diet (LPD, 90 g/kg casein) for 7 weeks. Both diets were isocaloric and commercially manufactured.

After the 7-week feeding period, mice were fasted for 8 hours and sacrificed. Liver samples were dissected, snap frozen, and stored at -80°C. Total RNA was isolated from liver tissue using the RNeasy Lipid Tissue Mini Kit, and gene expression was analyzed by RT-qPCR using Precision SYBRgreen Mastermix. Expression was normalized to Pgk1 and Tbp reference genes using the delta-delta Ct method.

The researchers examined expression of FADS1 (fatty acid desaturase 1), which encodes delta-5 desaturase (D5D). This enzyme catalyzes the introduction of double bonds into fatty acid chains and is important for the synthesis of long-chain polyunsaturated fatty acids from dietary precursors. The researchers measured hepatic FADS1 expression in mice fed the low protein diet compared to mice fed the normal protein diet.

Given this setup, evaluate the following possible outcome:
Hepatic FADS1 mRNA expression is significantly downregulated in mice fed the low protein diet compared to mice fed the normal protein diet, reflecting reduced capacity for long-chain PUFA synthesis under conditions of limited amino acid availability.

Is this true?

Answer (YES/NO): NO